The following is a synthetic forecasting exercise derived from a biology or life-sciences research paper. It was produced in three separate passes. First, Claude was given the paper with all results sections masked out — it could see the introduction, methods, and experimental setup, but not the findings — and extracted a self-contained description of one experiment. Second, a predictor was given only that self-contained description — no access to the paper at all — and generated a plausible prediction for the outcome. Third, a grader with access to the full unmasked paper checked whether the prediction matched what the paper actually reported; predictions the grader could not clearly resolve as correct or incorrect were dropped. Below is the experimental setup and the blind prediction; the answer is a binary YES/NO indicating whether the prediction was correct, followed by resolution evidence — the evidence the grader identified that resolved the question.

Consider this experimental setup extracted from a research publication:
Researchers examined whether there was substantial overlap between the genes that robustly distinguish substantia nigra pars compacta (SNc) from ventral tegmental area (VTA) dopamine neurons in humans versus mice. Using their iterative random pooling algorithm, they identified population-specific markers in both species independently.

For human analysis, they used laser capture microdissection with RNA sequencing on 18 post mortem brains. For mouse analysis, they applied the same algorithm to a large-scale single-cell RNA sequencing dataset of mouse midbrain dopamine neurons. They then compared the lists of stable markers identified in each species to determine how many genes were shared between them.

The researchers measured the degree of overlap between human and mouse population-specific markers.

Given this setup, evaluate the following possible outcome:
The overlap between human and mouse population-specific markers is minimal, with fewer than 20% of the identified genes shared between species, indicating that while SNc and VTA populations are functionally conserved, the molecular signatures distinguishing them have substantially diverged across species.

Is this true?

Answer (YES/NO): YES